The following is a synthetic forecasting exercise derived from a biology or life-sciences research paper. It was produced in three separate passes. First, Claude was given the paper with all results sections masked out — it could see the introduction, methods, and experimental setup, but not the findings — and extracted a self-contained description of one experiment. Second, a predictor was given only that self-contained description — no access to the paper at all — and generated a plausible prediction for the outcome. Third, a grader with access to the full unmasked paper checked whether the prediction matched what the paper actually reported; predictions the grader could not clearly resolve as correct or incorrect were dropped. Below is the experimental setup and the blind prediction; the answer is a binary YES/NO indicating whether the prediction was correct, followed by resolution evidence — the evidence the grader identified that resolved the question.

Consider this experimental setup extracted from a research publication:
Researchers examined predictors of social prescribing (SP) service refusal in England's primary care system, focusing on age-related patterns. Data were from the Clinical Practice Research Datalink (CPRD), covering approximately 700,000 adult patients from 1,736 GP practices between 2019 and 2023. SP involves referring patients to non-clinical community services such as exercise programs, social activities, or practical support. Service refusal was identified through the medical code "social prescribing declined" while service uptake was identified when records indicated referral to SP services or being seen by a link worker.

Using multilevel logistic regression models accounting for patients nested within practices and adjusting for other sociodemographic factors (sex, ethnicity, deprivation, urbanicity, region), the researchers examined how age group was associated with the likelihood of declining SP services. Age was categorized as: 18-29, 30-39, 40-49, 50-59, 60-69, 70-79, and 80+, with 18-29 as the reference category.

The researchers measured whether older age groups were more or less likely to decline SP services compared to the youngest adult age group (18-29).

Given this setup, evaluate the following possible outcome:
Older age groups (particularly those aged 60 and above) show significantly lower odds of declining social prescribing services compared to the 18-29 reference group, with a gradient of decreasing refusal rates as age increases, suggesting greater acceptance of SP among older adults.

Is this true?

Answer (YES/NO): NO